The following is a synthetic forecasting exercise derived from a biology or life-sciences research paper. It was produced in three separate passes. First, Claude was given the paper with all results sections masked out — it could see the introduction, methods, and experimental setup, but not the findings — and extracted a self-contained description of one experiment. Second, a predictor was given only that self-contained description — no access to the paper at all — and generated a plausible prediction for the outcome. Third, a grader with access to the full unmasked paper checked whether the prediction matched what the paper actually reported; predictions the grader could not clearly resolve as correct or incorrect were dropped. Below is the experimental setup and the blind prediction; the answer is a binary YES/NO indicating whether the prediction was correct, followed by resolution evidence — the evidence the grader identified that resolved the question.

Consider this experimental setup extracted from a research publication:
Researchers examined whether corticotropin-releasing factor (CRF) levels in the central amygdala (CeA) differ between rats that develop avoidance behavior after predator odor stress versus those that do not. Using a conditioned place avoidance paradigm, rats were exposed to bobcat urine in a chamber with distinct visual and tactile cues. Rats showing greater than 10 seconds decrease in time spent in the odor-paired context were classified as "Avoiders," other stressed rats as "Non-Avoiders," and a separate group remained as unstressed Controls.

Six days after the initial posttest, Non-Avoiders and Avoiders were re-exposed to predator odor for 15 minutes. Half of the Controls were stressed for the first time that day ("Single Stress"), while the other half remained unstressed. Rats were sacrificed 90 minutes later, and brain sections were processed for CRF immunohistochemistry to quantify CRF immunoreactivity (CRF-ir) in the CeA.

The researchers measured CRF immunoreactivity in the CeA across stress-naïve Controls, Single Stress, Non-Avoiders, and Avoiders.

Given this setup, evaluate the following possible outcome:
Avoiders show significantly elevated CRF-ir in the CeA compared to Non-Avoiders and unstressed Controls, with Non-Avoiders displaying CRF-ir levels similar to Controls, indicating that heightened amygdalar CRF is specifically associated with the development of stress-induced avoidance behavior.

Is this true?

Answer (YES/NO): YES